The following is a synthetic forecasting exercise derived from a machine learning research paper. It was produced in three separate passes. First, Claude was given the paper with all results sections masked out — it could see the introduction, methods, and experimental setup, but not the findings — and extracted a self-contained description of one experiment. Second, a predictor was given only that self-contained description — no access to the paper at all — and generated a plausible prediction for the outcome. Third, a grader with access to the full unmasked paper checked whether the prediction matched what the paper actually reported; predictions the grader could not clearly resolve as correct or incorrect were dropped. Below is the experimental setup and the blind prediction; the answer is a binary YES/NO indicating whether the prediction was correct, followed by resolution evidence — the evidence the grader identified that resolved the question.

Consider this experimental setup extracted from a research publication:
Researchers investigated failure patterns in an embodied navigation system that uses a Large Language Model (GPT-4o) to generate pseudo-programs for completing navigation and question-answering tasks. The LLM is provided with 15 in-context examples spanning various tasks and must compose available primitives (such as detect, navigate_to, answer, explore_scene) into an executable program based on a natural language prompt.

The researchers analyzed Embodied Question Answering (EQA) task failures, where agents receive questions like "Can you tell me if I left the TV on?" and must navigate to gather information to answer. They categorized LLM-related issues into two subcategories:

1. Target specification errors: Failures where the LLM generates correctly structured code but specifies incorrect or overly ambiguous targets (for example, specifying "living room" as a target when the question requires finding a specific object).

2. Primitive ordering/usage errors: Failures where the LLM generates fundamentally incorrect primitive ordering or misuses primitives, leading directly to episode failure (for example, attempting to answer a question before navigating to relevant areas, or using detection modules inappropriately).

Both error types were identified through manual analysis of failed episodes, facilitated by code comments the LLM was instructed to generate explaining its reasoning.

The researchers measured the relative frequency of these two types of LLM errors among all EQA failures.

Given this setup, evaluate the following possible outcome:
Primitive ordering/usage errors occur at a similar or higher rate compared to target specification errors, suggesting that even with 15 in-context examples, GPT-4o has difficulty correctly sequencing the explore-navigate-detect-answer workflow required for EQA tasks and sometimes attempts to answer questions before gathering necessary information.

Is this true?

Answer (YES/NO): YES